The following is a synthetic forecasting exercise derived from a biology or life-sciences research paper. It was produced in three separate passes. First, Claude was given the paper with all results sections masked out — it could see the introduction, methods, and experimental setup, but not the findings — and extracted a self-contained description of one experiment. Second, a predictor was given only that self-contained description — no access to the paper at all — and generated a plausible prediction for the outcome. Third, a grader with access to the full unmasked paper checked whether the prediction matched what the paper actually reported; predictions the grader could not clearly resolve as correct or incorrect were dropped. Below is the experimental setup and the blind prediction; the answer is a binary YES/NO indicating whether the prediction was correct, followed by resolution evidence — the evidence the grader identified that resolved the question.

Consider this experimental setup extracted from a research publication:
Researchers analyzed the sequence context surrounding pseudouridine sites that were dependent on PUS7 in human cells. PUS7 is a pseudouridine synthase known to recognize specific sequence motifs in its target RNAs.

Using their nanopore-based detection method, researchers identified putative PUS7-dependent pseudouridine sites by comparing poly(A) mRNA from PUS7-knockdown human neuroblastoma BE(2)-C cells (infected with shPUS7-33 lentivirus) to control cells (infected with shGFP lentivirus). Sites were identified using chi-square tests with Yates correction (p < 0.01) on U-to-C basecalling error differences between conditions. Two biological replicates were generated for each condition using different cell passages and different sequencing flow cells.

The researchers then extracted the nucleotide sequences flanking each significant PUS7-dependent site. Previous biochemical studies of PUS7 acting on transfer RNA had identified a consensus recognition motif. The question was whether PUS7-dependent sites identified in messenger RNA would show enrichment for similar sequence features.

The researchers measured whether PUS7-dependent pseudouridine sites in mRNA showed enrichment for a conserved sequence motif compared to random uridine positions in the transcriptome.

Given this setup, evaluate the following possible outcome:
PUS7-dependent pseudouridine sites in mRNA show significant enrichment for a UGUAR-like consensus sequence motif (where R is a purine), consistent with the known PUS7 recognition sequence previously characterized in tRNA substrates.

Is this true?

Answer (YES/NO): NO